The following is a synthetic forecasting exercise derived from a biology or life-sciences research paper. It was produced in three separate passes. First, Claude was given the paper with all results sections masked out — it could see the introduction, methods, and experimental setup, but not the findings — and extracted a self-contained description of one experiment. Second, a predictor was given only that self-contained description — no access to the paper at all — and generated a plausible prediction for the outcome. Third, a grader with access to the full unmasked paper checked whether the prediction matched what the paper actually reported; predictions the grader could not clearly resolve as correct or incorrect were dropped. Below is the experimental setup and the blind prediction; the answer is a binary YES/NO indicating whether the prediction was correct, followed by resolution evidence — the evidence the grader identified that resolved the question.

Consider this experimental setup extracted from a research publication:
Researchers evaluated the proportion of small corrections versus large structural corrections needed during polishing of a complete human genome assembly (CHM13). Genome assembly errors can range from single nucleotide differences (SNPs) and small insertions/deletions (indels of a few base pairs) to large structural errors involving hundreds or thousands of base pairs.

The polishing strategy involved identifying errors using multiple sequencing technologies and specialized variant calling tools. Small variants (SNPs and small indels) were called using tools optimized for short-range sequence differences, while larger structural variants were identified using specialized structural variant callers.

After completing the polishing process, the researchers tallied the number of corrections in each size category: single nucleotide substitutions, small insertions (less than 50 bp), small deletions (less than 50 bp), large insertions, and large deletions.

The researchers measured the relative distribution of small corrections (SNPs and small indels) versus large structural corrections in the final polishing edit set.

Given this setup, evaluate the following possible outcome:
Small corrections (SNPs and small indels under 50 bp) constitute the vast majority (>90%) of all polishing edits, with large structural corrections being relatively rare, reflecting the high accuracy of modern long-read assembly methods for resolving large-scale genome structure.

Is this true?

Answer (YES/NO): YES